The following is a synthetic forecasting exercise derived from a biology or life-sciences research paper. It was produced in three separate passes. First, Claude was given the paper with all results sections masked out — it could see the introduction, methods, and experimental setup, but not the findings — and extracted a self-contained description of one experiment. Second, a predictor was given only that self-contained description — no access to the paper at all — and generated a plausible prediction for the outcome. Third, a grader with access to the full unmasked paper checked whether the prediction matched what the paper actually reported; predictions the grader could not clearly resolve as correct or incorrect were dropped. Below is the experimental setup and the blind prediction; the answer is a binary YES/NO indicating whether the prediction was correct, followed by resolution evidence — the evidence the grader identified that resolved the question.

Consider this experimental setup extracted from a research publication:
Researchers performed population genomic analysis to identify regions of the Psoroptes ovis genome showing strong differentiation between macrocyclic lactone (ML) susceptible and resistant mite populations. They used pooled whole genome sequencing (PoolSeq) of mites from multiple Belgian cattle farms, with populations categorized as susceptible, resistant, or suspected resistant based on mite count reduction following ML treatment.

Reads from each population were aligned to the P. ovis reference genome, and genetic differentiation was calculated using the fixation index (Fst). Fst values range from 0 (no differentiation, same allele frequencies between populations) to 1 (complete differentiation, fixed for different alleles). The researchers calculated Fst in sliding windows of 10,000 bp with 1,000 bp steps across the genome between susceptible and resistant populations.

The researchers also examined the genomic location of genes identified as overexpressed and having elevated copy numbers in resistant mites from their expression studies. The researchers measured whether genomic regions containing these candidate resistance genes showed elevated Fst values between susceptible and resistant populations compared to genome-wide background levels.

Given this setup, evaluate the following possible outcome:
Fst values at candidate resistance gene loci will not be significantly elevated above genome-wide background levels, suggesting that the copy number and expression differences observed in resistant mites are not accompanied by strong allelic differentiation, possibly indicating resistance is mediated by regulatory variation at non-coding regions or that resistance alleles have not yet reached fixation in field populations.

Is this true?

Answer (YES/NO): NO